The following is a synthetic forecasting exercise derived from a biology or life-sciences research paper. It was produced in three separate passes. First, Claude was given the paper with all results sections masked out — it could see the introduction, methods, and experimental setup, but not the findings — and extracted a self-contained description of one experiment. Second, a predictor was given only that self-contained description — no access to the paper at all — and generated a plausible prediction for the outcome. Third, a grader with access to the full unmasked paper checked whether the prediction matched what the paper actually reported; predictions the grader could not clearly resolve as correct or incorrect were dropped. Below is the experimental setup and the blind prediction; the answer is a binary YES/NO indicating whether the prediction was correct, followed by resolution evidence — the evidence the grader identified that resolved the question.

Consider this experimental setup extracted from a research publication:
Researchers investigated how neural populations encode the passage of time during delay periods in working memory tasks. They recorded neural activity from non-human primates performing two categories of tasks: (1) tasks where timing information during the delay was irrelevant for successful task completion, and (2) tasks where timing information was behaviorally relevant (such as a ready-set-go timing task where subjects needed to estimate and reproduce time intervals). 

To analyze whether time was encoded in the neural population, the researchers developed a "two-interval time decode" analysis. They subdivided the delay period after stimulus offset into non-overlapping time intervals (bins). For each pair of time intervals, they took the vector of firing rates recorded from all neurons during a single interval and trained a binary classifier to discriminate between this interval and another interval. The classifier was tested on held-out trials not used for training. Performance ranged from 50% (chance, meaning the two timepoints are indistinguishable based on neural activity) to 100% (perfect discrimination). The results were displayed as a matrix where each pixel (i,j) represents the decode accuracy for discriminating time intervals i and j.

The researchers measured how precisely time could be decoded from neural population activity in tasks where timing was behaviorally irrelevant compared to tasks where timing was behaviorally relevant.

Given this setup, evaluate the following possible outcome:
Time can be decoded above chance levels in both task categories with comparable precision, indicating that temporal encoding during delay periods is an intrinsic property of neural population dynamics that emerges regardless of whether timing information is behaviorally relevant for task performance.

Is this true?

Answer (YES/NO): NO